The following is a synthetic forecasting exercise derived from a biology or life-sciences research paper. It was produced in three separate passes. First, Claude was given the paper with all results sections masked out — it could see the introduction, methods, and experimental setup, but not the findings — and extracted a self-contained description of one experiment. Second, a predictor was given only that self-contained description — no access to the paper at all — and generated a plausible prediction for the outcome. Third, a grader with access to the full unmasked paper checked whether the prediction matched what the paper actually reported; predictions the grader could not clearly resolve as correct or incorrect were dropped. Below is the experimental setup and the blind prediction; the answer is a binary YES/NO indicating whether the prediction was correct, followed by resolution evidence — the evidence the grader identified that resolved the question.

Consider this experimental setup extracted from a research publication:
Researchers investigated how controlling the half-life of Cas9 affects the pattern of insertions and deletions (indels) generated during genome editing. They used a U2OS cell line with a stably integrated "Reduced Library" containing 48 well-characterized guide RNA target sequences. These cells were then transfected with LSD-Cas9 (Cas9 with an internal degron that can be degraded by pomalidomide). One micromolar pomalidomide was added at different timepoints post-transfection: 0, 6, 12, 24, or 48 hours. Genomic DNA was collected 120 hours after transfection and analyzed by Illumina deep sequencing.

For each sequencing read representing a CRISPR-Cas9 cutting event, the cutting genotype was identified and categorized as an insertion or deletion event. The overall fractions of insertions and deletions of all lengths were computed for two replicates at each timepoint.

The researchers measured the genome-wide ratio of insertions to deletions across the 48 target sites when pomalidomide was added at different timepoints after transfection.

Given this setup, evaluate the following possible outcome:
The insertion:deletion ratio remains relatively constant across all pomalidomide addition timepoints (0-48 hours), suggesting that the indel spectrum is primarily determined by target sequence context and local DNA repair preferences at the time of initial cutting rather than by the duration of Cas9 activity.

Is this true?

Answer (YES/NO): NO